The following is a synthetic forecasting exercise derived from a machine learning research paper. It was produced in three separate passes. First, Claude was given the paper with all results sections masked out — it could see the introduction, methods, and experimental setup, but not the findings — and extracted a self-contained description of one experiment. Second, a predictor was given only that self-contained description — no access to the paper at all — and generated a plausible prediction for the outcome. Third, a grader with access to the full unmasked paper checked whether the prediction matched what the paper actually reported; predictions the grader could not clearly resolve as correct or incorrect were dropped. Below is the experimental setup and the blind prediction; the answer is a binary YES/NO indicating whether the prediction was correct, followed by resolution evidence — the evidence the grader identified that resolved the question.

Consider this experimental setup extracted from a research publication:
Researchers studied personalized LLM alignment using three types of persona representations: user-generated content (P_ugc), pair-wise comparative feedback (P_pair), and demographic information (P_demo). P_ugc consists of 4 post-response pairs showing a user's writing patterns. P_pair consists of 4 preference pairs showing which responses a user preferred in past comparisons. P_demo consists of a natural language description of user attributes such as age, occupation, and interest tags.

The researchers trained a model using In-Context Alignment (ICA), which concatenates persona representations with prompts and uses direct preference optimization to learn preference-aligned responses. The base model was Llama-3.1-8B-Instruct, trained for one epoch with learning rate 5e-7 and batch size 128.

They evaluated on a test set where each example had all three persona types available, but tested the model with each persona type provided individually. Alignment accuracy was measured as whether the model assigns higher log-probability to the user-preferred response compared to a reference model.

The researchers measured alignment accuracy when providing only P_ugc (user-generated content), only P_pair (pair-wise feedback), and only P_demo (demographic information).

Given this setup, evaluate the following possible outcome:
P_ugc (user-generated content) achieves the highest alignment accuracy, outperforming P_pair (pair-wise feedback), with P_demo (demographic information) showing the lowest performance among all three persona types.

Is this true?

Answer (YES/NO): NO